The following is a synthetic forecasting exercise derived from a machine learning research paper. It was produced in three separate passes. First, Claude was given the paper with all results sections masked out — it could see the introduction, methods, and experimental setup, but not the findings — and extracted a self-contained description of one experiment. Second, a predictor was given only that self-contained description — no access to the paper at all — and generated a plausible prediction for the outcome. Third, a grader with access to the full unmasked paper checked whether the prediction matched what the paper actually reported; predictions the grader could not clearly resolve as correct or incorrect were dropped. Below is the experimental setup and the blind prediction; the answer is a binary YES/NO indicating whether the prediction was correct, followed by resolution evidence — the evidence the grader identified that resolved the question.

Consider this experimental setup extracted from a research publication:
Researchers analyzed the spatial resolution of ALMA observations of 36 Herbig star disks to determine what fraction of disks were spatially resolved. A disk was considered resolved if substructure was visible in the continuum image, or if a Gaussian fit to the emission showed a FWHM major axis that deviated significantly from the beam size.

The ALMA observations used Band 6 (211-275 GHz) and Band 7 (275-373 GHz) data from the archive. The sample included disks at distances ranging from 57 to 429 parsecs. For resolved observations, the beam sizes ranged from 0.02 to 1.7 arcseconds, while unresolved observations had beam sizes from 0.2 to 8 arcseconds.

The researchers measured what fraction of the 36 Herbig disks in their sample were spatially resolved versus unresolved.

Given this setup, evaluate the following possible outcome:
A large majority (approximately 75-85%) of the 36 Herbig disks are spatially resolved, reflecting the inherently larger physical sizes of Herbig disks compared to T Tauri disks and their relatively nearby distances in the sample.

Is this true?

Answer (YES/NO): NO